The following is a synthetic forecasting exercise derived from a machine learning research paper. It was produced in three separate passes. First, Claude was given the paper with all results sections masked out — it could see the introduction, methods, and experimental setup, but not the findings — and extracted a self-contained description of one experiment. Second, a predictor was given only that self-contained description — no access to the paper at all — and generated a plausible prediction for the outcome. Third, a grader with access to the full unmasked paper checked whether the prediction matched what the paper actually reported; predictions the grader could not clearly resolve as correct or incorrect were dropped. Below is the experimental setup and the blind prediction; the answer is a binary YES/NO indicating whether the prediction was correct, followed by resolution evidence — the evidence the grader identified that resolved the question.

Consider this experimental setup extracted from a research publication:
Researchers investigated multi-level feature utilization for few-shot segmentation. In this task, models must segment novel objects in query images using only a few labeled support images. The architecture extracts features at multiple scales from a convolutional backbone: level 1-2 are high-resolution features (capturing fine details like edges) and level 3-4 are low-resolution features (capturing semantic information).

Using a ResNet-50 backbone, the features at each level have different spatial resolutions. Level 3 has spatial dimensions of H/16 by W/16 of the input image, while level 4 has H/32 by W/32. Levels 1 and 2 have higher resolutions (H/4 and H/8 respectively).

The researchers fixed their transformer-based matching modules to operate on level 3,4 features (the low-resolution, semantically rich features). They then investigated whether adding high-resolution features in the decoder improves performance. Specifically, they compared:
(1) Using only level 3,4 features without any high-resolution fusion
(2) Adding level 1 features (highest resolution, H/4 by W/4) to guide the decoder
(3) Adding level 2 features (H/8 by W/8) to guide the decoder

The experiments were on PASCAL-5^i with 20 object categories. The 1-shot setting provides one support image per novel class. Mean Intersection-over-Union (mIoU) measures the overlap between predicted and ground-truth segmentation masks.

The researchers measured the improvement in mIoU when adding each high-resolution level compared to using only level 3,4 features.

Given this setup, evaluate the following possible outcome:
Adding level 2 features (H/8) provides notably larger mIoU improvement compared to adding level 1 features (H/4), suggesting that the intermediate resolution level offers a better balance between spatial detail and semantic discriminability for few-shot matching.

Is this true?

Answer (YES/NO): NO